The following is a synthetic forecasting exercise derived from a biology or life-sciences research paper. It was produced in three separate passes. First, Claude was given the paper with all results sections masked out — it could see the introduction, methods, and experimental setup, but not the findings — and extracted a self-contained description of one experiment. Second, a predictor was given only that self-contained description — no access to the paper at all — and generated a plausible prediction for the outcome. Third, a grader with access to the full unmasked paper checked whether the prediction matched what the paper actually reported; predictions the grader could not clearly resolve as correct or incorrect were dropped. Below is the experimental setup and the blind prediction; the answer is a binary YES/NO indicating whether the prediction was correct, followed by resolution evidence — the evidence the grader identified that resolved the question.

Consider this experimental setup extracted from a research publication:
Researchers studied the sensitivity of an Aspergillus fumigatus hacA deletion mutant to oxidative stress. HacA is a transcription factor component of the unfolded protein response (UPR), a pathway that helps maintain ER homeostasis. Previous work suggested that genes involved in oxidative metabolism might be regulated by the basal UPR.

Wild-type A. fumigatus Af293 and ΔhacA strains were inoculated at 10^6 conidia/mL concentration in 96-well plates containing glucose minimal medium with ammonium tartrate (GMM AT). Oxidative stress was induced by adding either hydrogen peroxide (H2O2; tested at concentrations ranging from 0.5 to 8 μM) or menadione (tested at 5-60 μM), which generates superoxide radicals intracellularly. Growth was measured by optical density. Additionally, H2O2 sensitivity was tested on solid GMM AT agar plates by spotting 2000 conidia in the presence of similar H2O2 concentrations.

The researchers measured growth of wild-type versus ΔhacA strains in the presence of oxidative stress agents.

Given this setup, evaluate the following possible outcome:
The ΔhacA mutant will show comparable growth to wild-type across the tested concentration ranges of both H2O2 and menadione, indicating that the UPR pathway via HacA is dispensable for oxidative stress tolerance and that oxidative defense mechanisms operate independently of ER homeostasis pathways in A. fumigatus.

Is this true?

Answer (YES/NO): YES